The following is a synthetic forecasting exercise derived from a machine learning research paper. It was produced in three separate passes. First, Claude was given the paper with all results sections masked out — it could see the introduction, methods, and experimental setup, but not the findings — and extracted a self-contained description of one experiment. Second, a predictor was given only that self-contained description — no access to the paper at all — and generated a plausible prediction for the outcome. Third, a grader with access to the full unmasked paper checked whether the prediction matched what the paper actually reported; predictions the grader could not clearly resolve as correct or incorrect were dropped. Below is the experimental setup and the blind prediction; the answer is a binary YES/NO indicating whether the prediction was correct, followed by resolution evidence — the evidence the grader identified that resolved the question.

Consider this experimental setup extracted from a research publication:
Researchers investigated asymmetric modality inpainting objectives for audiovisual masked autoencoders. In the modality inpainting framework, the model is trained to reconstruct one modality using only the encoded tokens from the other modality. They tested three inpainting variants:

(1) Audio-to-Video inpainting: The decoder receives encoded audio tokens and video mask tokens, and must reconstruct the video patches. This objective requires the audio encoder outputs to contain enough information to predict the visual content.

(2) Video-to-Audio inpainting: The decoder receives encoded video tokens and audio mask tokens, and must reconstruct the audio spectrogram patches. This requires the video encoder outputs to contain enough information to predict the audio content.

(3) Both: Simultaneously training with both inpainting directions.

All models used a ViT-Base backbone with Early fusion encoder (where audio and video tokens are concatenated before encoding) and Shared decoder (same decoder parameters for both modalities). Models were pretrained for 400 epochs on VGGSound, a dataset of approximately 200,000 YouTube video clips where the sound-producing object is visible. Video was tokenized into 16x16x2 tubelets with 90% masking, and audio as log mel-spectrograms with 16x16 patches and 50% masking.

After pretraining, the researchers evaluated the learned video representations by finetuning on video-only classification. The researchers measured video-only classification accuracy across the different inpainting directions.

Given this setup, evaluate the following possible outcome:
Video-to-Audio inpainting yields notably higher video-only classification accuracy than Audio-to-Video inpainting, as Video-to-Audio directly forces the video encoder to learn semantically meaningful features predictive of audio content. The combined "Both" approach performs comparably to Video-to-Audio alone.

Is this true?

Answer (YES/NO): NO